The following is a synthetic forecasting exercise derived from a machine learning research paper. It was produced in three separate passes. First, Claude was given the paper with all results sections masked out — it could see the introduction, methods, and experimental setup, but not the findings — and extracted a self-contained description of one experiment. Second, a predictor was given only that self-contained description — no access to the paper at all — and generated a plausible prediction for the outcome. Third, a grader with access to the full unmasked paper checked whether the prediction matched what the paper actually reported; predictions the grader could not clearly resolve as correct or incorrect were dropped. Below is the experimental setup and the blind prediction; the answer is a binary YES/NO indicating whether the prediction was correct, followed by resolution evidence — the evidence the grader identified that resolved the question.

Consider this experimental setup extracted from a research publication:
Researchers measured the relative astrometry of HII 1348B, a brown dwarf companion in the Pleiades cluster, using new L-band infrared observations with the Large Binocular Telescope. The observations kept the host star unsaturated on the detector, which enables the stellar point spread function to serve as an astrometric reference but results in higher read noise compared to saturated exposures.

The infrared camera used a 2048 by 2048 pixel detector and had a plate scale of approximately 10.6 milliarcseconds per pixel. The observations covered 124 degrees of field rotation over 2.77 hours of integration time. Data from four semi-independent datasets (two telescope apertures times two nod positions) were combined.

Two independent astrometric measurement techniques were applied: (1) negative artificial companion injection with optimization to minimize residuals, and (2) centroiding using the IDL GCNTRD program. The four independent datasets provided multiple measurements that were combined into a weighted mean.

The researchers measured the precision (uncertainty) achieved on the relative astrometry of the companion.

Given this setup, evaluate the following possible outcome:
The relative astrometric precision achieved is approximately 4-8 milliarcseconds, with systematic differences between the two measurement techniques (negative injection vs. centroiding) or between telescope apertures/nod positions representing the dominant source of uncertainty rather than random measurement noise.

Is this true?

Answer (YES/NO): NO